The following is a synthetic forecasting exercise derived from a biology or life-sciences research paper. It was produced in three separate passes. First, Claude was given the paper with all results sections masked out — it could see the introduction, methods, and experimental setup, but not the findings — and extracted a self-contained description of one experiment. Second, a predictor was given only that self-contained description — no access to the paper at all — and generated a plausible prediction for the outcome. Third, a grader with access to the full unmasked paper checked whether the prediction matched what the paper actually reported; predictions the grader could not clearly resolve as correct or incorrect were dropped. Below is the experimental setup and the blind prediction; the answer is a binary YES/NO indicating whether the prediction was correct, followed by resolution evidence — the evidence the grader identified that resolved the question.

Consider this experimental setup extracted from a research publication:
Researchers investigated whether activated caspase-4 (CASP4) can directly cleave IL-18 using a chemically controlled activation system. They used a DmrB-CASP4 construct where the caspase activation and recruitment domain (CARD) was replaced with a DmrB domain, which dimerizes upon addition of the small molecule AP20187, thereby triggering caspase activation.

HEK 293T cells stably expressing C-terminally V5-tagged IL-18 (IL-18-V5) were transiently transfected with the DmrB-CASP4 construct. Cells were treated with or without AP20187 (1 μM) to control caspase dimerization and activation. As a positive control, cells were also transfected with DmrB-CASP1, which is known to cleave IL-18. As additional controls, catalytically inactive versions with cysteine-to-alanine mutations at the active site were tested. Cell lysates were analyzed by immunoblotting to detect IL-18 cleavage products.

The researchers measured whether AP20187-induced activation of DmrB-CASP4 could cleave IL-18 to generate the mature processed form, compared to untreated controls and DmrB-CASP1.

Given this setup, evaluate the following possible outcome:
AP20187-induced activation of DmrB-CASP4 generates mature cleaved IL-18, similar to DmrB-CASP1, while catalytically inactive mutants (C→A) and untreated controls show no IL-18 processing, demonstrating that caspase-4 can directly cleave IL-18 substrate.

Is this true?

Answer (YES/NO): YES